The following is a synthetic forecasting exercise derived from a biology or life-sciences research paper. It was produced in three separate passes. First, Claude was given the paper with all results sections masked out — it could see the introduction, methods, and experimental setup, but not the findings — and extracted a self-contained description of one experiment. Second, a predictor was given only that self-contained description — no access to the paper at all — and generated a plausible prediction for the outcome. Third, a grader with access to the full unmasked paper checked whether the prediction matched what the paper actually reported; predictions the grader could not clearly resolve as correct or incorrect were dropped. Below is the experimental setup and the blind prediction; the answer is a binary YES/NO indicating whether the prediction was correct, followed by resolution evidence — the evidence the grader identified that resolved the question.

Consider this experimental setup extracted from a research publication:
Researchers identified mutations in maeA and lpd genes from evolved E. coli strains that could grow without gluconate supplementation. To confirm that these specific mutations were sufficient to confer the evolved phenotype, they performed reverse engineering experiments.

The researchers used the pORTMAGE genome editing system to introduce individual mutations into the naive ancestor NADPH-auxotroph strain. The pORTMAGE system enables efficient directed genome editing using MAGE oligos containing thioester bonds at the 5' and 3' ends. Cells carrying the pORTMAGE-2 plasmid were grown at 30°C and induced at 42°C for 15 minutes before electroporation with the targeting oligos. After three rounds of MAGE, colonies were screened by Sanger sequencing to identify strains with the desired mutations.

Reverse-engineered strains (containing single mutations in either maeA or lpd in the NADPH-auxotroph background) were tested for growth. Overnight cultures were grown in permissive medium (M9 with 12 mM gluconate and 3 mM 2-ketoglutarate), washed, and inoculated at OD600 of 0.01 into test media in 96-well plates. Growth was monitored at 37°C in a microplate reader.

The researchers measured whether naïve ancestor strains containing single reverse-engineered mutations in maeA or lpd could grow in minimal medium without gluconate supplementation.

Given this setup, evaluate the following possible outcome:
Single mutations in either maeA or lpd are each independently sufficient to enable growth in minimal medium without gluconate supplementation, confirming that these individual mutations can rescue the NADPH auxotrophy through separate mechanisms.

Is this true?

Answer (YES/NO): YES